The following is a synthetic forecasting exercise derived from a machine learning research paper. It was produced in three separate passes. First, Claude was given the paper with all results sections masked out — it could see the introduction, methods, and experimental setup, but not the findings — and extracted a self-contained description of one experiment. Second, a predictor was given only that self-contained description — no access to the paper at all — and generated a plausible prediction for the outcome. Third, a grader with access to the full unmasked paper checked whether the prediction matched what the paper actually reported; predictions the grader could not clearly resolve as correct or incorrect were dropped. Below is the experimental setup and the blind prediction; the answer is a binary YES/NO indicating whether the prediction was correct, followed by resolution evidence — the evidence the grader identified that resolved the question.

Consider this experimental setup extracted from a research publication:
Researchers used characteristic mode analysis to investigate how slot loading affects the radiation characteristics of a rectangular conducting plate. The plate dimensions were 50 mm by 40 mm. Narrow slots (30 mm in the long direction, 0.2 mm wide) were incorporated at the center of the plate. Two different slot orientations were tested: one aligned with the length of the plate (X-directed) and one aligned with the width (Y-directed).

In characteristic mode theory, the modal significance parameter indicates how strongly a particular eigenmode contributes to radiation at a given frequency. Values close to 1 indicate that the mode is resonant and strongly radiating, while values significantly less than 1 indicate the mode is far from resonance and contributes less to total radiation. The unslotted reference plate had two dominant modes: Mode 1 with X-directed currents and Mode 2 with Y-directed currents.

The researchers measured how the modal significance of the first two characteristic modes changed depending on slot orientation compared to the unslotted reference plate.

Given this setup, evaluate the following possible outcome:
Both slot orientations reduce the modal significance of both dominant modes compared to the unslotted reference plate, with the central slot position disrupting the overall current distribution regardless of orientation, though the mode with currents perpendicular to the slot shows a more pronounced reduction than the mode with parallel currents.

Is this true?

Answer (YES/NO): NO